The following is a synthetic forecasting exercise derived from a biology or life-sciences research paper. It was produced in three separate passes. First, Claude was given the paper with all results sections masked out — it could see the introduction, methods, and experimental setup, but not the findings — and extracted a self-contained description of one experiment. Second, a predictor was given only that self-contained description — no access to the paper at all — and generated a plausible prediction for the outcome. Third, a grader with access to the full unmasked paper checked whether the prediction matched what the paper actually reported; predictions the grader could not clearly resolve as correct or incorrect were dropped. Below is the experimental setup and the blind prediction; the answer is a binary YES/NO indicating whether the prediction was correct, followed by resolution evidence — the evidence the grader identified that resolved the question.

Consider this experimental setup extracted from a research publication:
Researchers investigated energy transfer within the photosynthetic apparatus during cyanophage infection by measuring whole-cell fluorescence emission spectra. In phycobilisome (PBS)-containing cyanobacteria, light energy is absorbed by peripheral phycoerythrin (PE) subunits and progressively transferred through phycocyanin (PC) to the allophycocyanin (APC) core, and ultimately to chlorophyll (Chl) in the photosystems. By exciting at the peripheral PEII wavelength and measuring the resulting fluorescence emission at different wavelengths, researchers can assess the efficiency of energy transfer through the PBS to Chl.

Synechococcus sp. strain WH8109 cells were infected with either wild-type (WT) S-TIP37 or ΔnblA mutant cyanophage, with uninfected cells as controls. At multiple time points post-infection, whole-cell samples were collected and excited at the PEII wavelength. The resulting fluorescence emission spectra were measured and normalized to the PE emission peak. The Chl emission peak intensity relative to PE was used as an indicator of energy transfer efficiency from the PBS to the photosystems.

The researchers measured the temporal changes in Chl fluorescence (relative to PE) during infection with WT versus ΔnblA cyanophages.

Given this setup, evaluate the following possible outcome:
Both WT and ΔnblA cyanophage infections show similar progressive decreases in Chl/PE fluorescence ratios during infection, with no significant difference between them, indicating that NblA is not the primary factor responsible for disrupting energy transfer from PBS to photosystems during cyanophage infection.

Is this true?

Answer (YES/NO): NO